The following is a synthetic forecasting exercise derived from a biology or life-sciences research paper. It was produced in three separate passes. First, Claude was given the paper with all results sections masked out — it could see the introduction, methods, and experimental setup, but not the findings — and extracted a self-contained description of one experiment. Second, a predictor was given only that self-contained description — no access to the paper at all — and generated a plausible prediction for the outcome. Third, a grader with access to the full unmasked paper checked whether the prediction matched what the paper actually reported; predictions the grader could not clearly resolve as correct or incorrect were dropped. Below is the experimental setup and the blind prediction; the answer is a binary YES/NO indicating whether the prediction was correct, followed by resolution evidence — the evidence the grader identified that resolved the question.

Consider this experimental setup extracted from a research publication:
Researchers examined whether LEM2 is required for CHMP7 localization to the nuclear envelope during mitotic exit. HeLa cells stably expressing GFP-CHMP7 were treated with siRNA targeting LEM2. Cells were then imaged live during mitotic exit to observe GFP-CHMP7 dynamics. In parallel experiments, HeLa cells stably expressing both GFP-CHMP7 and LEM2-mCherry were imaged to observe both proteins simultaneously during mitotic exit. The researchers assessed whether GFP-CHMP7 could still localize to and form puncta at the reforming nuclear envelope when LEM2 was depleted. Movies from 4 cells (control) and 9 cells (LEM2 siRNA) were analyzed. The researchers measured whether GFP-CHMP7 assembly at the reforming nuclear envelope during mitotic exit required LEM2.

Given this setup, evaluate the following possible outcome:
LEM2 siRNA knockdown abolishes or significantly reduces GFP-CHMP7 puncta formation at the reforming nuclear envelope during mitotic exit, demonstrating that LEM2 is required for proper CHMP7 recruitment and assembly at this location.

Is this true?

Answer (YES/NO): YES